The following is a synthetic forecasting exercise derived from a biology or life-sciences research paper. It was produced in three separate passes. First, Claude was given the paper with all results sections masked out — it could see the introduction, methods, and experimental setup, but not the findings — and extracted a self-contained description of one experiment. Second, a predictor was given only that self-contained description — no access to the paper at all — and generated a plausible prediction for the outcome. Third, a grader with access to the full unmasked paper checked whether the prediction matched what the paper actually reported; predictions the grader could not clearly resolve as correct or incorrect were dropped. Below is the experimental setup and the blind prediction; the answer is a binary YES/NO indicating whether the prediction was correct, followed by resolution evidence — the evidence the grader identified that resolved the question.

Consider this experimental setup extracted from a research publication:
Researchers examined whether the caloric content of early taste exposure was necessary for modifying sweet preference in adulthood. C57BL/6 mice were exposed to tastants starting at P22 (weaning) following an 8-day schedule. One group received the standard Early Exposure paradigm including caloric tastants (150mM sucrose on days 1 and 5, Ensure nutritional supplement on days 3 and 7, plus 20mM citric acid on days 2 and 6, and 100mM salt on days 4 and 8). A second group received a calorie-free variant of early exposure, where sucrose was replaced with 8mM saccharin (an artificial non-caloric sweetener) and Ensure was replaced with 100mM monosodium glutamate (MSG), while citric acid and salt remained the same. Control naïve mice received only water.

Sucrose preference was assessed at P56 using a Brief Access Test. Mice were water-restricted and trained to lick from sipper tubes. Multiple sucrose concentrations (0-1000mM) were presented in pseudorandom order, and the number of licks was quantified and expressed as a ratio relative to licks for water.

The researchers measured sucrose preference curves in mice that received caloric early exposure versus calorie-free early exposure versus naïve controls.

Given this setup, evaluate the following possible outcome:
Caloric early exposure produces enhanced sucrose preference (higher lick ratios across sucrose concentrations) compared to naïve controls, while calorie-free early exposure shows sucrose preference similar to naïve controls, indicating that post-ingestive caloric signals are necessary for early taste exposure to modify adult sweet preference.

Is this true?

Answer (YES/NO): YES